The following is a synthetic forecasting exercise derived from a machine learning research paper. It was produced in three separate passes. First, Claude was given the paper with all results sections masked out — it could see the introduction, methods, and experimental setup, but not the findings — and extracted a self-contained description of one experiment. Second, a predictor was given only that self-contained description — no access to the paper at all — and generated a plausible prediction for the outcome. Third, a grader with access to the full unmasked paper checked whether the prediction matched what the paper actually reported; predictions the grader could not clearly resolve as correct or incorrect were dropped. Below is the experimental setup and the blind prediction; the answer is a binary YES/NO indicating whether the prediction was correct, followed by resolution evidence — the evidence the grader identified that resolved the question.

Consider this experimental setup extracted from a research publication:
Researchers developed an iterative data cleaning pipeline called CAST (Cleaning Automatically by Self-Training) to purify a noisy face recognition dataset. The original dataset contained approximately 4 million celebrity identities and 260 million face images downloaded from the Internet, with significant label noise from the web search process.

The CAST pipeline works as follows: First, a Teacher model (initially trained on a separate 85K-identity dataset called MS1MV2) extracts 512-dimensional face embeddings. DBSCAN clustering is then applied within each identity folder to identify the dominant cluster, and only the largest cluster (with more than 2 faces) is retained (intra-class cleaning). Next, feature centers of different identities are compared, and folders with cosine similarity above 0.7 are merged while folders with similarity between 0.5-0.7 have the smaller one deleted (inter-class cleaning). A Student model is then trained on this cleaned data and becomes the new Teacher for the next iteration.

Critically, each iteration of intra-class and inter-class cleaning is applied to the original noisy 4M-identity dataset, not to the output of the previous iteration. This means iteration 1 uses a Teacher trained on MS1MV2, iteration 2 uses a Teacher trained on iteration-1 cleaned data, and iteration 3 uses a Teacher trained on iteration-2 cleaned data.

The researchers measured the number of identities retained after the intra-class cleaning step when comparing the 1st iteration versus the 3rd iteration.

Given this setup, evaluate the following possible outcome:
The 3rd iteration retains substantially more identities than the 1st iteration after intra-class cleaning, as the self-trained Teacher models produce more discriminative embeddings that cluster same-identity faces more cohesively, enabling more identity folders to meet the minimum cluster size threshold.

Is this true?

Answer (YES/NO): NO